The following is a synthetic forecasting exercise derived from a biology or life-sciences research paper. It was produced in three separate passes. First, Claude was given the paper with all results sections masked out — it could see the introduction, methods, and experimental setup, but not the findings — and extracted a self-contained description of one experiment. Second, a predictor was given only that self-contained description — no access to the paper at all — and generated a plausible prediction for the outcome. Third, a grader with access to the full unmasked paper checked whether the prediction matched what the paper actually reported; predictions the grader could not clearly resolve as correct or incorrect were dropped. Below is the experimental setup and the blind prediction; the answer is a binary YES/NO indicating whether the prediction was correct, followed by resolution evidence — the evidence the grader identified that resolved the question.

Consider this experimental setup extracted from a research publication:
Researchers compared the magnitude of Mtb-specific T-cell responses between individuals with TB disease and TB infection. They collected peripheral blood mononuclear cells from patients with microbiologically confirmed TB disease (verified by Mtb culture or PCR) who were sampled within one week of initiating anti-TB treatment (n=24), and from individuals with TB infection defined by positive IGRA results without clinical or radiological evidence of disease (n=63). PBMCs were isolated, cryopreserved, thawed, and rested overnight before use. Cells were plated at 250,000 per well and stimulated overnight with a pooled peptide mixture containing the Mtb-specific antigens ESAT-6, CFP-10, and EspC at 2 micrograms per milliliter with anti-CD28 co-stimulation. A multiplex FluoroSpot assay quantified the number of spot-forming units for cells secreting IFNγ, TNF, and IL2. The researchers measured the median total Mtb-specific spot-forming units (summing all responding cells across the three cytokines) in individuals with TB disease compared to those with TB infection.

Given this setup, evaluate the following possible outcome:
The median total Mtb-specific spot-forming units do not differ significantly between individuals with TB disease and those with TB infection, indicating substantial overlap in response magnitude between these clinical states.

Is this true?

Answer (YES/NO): YES